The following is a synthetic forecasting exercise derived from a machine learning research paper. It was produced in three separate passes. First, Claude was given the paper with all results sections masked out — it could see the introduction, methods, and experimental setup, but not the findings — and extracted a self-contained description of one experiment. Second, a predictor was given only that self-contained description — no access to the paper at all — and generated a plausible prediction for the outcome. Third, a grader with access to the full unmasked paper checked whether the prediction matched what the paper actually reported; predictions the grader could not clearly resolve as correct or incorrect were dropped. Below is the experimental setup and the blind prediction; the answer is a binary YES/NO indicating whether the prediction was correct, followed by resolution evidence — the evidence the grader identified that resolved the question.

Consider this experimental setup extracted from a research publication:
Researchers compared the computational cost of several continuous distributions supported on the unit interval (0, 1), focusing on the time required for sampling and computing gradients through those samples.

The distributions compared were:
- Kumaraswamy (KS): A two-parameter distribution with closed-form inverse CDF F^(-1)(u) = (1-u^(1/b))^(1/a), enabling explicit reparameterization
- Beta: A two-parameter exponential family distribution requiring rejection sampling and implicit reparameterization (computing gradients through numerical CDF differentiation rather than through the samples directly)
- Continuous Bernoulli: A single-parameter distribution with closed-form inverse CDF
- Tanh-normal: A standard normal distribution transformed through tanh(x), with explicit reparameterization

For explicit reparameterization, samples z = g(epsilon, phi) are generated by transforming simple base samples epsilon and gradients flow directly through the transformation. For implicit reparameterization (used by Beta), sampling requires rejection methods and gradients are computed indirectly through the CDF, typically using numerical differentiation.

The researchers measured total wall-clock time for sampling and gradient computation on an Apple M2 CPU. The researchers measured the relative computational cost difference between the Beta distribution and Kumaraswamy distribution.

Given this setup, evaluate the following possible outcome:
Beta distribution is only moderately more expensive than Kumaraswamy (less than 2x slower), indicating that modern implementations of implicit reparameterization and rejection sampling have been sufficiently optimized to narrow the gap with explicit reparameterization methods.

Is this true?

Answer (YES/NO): NO